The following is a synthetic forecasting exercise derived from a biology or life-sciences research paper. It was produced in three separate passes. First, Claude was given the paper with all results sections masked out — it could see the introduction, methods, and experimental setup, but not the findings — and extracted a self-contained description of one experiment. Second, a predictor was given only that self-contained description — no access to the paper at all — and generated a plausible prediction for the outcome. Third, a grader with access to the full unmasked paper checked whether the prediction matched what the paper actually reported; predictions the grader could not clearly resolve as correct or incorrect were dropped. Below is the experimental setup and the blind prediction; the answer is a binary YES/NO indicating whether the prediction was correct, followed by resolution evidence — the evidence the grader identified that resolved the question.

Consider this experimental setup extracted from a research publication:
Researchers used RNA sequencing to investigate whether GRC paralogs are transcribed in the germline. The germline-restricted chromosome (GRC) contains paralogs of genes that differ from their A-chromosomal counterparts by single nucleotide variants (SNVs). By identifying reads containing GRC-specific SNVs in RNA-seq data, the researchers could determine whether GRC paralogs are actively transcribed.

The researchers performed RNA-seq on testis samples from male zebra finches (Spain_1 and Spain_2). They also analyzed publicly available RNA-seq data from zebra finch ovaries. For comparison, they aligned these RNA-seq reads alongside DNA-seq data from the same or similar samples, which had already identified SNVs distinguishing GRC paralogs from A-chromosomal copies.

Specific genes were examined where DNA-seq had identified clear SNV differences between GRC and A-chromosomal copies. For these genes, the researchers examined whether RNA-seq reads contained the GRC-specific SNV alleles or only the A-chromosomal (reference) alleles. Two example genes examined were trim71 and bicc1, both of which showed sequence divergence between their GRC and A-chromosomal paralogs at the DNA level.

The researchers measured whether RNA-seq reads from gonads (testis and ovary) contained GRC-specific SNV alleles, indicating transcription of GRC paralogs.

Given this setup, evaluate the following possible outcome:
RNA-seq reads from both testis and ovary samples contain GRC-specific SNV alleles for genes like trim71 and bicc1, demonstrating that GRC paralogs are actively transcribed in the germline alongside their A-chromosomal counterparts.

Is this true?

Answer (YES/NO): YES